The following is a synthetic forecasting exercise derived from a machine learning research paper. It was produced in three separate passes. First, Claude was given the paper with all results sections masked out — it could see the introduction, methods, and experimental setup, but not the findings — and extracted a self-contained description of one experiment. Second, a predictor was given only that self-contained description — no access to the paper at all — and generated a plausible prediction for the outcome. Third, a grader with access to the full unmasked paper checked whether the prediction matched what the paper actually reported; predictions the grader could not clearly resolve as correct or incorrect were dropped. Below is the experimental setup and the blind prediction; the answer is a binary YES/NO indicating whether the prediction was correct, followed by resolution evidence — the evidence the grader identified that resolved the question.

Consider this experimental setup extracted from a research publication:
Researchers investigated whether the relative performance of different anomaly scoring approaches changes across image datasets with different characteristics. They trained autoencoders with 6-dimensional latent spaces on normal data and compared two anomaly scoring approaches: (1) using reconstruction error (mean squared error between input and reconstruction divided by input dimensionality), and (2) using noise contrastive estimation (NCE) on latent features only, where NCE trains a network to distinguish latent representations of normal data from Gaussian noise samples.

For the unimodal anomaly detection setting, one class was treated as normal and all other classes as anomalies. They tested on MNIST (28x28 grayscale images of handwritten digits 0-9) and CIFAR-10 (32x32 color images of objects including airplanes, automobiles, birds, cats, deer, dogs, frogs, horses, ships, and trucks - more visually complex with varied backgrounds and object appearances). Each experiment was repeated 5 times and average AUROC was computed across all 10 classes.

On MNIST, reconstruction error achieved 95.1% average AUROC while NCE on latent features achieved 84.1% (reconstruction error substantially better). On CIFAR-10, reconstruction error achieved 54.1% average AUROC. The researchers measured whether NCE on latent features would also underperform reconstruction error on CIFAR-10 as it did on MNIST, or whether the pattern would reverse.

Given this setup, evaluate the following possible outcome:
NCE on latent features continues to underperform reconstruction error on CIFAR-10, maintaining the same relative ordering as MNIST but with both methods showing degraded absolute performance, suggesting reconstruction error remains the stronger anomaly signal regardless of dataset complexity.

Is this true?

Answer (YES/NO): NO